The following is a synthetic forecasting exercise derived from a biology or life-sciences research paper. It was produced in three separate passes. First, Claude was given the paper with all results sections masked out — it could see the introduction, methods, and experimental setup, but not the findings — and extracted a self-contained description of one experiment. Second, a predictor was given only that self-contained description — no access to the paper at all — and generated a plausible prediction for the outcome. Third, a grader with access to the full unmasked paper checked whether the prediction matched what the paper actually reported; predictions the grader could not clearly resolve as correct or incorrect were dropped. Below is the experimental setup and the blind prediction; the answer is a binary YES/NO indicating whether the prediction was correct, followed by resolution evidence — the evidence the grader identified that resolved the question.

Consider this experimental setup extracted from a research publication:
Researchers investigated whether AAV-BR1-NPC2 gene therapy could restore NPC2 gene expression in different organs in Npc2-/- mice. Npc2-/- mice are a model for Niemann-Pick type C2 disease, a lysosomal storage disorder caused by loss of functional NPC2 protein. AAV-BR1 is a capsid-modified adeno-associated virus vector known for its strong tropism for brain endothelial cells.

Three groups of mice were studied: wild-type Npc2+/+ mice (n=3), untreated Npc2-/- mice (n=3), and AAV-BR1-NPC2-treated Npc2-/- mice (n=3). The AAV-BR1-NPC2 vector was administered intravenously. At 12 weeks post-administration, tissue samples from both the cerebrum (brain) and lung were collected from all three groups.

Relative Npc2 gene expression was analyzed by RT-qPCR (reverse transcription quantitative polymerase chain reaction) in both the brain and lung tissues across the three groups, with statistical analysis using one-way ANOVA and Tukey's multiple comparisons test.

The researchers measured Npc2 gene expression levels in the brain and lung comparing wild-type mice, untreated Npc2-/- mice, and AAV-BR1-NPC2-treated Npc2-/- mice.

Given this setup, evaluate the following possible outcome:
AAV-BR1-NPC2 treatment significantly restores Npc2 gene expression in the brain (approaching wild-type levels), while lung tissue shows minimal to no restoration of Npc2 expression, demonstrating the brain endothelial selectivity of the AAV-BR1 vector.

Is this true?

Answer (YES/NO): YES